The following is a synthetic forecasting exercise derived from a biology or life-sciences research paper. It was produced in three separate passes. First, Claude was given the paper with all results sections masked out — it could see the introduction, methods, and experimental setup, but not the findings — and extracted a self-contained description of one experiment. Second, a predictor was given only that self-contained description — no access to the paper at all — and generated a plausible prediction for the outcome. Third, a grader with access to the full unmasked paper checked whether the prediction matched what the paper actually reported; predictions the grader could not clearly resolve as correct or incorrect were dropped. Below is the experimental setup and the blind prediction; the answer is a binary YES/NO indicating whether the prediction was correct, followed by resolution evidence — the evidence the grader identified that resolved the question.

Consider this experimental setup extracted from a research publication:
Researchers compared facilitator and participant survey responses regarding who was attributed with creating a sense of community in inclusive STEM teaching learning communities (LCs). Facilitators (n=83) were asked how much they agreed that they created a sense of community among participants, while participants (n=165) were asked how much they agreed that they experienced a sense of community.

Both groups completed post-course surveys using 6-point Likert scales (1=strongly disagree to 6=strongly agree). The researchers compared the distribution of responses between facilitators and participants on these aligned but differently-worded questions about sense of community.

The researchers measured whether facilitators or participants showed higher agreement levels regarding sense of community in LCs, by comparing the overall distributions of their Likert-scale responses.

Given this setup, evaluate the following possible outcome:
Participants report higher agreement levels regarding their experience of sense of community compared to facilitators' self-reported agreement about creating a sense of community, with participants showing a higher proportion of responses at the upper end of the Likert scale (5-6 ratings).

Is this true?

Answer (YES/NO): YES